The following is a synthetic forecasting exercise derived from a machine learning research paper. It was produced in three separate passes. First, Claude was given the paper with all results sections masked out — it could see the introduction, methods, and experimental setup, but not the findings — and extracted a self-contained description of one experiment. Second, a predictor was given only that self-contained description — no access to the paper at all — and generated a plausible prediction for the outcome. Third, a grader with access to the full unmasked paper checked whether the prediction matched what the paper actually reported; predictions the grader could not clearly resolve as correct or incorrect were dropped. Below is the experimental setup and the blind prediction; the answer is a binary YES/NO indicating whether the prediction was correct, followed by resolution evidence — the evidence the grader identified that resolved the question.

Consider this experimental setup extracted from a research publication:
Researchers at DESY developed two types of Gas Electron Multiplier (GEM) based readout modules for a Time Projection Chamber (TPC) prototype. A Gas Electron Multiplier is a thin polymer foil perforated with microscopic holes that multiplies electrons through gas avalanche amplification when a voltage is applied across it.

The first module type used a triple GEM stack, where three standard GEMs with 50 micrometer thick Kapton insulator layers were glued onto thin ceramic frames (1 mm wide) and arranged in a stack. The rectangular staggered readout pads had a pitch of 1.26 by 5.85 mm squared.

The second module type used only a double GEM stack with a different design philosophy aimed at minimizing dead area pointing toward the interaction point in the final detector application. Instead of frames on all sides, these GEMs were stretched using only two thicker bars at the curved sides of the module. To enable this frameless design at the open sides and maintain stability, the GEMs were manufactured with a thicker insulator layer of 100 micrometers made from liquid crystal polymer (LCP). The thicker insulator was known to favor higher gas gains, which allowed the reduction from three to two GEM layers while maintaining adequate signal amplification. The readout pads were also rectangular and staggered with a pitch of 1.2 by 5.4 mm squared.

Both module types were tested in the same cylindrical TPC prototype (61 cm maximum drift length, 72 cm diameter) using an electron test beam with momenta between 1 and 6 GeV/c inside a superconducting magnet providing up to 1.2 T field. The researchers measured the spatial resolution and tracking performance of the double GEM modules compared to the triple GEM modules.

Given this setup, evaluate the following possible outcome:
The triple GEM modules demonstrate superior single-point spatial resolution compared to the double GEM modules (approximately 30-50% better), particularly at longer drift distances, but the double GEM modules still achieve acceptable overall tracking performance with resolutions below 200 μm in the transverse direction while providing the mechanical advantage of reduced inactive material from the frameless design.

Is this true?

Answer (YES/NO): NO